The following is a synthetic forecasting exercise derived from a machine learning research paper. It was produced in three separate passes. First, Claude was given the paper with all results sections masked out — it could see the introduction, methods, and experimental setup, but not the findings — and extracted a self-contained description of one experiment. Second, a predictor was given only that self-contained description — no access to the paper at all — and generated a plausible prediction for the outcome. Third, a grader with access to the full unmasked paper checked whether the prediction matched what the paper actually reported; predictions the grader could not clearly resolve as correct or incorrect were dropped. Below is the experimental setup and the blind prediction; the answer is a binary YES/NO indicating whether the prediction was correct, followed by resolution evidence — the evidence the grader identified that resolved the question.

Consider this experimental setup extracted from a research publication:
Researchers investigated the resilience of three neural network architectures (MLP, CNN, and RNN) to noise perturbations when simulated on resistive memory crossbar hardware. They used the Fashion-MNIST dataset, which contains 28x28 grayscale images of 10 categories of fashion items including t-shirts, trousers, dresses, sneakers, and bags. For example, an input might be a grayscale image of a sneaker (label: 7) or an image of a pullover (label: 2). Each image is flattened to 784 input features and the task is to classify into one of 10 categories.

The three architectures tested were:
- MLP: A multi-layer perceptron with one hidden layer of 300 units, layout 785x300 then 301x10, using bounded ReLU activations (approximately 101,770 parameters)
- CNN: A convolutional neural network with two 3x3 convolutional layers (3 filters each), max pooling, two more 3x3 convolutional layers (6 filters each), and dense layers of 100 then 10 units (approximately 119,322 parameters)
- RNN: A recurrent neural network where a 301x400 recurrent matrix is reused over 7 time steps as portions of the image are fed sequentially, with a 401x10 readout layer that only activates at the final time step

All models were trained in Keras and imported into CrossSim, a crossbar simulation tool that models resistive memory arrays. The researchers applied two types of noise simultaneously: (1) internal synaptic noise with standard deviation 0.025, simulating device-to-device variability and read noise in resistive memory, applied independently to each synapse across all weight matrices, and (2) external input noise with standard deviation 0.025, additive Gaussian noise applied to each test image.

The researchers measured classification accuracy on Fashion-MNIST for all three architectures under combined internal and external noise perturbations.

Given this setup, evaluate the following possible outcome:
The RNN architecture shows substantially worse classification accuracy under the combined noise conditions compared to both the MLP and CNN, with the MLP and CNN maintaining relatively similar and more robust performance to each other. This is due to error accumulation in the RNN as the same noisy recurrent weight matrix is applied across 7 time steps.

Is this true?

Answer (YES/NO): NO